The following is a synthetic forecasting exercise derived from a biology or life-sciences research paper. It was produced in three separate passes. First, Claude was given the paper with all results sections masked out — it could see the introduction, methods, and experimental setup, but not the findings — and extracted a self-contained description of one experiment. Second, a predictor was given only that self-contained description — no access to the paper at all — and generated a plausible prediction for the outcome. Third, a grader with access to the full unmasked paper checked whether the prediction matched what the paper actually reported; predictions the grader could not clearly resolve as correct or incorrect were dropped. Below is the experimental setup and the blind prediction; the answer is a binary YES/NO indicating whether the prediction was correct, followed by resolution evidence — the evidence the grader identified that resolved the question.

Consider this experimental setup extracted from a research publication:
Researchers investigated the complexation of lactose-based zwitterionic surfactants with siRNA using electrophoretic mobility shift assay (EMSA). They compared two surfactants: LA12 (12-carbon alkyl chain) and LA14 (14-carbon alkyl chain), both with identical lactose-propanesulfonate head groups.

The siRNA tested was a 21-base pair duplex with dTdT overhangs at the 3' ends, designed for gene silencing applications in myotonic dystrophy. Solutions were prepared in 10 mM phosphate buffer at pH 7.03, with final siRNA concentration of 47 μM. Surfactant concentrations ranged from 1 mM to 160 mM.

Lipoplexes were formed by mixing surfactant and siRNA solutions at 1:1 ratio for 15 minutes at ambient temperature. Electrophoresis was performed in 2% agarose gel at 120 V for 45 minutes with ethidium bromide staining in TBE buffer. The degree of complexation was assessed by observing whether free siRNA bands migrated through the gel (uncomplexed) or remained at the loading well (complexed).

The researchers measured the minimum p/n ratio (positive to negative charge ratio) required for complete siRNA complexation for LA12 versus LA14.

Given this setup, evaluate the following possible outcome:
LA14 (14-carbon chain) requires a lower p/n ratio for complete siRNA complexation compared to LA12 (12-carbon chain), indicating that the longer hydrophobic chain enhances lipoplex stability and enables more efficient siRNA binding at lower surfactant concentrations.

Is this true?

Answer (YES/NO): NO